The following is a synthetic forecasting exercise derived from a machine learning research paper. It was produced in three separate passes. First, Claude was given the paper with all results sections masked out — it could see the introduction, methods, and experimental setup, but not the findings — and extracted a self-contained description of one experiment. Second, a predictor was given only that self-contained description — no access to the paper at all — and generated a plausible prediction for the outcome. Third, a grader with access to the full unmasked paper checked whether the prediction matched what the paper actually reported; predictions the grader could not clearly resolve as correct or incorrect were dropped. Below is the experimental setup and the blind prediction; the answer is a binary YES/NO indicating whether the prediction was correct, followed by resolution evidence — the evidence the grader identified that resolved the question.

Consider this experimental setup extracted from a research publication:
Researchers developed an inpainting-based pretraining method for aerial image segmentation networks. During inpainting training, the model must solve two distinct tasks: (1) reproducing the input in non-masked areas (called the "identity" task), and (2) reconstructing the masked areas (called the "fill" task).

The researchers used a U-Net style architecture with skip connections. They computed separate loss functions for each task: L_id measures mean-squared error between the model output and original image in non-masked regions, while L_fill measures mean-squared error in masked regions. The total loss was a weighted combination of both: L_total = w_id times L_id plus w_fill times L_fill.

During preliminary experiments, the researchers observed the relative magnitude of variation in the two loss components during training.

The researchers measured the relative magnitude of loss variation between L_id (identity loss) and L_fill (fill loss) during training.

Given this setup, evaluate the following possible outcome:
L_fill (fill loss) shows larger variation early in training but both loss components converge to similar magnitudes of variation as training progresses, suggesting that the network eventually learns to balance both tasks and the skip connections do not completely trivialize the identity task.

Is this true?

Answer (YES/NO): NO